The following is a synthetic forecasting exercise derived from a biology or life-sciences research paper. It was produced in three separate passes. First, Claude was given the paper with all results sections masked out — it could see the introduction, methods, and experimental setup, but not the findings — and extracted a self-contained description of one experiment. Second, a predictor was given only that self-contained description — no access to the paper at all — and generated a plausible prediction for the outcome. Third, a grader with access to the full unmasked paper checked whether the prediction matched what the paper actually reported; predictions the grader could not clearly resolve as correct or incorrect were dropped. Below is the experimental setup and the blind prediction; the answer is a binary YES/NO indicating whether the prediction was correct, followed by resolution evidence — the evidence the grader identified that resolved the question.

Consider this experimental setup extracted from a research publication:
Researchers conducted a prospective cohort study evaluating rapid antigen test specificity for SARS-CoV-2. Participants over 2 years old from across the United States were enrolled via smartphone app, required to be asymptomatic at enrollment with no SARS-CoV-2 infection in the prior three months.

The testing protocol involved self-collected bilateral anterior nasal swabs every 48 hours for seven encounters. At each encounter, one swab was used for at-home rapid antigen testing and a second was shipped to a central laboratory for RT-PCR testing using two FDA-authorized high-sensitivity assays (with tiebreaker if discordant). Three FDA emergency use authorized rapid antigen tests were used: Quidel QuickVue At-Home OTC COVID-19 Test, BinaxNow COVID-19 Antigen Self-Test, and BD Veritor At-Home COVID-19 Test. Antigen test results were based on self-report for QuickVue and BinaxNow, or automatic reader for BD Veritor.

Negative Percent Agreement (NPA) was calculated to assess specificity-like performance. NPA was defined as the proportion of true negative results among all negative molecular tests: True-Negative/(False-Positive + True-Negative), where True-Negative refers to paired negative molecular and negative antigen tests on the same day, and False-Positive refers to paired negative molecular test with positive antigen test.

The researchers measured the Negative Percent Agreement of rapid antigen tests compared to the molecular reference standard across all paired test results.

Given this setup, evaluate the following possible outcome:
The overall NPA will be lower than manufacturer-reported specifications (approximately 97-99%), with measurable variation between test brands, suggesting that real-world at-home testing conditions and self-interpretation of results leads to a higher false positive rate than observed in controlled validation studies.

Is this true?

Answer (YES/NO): NO